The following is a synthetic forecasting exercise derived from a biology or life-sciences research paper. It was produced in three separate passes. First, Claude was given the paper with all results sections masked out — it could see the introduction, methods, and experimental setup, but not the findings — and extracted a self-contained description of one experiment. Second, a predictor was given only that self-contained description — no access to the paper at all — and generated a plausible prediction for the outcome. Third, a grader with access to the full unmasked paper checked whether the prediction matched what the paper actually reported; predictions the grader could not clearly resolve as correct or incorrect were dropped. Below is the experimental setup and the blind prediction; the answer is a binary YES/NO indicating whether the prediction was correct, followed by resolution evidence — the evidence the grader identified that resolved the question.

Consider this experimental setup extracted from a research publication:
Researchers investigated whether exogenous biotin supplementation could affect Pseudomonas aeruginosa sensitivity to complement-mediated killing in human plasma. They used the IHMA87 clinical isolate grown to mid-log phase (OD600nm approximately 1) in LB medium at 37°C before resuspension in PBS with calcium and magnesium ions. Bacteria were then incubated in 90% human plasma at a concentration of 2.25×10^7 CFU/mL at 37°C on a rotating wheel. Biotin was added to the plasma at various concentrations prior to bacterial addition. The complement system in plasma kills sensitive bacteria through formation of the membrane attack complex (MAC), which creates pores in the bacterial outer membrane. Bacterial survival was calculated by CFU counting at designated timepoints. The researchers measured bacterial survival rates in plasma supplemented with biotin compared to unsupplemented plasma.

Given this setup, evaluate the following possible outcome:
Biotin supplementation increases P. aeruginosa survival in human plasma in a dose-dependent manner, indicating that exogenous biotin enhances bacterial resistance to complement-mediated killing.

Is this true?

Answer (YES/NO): NO